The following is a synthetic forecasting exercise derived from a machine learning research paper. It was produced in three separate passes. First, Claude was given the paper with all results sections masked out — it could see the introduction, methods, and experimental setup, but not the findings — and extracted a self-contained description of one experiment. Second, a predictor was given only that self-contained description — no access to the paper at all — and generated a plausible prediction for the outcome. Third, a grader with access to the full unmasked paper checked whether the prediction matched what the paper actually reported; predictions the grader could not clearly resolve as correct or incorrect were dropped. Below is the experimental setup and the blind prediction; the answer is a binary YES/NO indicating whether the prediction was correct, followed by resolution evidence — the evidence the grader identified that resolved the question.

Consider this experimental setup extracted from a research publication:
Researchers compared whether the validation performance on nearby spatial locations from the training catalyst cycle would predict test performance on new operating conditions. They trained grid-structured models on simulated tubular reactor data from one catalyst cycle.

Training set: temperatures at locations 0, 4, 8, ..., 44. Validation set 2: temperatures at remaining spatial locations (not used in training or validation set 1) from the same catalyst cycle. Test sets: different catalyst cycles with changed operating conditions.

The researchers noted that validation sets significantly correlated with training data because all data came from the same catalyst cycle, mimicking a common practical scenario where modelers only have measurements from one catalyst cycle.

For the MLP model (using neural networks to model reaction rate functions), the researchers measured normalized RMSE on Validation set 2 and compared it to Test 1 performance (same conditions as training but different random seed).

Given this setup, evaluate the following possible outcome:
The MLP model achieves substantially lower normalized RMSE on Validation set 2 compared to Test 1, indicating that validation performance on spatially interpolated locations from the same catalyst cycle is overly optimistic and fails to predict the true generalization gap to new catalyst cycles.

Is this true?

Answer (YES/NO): NO